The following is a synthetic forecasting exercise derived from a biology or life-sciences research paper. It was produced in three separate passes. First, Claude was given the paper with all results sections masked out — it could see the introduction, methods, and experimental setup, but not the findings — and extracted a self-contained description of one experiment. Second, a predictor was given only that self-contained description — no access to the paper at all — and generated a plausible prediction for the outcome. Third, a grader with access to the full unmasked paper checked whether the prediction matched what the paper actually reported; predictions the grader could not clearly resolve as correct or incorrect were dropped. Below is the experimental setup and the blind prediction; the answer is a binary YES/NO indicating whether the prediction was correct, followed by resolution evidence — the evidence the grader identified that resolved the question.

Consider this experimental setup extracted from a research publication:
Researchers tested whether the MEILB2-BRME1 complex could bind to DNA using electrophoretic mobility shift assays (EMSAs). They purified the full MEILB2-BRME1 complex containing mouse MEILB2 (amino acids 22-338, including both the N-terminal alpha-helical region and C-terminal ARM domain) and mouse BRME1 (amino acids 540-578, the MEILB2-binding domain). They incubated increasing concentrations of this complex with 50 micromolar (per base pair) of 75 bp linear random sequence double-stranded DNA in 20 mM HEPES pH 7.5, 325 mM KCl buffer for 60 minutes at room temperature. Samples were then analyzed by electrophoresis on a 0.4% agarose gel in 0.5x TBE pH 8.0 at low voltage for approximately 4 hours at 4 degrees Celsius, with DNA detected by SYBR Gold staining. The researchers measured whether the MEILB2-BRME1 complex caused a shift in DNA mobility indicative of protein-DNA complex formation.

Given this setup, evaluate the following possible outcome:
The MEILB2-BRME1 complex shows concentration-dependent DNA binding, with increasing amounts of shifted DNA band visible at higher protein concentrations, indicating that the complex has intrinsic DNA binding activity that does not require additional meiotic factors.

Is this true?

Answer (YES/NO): YES